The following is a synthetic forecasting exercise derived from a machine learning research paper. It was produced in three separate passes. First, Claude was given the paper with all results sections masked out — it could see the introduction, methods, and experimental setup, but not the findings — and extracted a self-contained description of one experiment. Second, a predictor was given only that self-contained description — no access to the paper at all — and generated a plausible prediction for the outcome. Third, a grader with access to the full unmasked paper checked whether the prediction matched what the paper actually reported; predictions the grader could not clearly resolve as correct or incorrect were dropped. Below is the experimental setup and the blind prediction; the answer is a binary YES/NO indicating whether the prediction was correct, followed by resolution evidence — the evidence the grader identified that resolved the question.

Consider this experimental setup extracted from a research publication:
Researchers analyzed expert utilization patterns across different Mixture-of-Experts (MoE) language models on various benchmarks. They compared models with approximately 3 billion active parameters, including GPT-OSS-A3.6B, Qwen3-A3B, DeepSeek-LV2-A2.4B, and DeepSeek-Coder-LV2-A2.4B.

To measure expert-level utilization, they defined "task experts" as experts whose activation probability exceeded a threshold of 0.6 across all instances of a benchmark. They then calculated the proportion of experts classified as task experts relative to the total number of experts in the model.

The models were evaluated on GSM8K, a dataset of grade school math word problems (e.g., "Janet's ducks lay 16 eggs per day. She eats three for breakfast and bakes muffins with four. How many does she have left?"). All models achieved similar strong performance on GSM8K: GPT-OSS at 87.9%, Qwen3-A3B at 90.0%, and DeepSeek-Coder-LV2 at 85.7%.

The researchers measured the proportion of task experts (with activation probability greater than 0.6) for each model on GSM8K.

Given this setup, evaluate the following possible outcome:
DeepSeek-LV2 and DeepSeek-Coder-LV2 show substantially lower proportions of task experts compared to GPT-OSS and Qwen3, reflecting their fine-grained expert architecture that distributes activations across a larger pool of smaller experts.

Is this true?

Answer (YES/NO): NO